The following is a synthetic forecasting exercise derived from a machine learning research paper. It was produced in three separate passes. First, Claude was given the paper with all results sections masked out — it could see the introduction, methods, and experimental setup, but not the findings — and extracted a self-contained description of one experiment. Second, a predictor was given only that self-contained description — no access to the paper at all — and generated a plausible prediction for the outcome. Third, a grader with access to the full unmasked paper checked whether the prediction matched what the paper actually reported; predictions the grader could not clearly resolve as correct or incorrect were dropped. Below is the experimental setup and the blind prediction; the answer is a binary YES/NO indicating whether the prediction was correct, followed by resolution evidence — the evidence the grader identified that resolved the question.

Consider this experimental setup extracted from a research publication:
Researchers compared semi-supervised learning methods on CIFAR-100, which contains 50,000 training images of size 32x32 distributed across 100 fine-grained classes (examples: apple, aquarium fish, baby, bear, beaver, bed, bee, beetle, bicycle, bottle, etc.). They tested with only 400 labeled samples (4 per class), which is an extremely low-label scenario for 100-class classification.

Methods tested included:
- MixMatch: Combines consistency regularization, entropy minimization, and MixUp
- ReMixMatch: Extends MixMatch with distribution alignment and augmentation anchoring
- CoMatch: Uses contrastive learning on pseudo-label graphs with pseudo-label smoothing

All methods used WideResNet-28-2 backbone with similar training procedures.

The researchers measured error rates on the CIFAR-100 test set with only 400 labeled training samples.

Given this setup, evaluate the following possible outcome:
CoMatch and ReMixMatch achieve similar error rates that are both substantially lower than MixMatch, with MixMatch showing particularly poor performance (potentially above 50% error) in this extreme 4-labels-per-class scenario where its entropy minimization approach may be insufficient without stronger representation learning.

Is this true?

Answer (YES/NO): YES